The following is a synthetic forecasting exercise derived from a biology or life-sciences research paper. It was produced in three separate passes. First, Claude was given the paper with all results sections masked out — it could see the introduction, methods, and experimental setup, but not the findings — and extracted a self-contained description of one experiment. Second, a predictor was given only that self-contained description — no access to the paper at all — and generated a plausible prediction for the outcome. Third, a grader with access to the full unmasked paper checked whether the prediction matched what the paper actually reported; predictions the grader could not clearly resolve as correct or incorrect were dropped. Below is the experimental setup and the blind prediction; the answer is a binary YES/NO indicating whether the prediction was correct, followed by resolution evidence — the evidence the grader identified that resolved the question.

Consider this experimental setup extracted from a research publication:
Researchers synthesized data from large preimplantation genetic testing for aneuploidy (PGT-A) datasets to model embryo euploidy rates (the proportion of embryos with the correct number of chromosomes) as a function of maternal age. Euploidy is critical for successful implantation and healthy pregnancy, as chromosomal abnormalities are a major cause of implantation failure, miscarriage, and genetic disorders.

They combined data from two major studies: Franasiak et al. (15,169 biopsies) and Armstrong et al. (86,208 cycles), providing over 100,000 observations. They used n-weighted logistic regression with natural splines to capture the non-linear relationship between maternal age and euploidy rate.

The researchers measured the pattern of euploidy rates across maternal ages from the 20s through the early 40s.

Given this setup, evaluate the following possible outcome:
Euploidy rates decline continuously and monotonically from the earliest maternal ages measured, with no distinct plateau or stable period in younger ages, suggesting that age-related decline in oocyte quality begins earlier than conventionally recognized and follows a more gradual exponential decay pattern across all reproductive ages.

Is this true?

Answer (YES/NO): NO